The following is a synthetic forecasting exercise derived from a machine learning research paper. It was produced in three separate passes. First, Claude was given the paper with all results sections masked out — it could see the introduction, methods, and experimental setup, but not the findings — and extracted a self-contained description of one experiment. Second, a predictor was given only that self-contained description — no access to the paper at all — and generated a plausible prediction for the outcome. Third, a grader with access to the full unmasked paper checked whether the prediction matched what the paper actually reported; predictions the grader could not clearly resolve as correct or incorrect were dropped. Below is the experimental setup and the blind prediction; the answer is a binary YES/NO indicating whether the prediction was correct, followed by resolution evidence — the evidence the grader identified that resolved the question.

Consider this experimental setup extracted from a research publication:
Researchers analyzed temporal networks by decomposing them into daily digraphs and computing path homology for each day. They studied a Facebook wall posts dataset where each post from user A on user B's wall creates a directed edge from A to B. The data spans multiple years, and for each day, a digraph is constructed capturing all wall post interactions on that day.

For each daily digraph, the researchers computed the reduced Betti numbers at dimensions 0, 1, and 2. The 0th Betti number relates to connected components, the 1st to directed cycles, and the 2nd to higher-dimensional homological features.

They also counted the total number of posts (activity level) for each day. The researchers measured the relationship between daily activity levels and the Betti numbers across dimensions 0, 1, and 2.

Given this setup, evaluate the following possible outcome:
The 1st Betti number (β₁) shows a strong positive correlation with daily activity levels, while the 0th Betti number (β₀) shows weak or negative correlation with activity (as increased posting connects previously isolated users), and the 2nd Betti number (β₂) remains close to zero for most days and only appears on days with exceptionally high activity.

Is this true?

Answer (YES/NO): NO